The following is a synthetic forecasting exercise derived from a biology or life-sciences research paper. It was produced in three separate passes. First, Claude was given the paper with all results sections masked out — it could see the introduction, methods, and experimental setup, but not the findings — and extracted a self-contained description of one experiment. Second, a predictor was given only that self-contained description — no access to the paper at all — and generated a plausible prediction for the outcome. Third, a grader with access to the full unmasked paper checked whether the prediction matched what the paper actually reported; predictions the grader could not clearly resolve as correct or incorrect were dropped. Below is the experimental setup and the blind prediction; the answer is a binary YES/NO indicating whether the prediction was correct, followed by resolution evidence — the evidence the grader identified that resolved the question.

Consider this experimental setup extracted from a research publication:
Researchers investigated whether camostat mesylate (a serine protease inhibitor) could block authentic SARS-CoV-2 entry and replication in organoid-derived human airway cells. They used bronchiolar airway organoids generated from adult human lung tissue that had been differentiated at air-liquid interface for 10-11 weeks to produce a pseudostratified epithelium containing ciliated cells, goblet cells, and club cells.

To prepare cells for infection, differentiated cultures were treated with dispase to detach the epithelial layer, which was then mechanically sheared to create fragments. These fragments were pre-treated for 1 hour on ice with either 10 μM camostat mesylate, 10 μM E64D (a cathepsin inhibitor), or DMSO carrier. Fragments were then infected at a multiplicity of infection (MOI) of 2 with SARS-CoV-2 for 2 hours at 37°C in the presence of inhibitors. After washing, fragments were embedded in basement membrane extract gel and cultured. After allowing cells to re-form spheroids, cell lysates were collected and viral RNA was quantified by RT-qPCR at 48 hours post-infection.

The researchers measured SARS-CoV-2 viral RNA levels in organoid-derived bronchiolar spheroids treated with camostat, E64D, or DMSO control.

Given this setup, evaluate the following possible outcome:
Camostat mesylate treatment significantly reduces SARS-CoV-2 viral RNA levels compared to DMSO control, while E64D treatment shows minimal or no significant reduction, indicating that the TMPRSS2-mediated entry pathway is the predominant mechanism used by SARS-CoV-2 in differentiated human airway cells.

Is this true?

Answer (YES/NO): YES